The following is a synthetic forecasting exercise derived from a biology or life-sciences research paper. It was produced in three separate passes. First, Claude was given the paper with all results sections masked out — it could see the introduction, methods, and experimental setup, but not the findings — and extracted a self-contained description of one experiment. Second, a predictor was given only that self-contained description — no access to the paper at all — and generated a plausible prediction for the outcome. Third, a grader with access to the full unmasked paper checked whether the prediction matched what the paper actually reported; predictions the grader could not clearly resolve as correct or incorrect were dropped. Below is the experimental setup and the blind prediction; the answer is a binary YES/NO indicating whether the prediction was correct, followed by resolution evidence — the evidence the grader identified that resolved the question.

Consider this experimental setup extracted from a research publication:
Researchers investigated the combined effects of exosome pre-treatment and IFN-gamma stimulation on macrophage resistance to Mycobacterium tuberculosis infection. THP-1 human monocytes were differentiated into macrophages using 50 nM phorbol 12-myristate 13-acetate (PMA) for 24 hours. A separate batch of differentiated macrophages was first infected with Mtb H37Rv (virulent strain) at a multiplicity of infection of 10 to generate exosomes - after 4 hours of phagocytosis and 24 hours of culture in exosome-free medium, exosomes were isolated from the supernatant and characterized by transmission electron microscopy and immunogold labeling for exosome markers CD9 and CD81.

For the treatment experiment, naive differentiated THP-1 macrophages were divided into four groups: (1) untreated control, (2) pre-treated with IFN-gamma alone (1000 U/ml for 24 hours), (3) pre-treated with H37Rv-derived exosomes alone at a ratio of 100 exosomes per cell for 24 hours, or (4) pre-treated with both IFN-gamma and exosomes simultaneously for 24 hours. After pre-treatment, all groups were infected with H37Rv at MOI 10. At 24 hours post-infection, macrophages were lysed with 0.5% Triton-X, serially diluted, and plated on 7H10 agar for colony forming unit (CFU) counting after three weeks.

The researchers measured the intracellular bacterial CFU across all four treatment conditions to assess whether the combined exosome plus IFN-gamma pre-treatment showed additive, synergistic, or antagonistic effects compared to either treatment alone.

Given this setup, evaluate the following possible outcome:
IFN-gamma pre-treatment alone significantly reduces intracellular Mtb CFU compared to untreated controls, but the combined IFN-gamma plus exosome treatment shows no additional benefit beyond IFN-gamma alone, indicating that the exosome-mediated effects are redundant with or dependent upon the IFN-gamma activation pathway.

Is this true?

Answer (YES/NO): NO